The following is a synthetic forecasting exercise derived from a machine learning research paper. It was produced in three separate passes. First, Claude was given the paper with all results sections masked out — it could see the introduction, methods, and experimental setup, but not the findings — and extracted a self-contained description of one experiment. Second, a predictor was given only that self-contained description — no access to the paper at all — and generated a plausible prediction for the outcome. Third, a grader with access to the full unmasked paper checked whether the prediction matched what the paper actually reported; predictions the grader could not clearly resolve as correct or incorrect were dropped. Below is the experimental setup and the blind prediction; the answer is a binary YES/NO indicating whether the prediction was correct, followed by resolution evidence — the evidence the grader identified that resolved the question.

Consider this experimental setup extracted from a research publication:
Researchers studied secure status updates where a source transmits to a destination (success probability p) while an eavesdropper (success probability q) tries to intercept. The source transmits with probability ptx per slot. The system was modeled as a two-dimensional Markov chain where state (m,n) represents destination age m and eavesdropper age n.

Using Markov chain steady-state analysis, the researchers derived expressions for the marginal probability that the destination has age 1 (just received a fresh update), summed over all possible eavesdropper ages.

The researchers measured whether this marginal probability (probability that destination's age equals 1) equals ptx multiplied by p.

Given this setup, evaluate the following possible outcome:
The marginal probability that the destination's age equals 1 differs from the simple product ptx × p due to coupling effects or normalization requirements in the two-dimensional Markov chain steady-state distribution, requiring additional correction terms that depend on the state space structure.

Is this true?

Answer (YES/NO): NO